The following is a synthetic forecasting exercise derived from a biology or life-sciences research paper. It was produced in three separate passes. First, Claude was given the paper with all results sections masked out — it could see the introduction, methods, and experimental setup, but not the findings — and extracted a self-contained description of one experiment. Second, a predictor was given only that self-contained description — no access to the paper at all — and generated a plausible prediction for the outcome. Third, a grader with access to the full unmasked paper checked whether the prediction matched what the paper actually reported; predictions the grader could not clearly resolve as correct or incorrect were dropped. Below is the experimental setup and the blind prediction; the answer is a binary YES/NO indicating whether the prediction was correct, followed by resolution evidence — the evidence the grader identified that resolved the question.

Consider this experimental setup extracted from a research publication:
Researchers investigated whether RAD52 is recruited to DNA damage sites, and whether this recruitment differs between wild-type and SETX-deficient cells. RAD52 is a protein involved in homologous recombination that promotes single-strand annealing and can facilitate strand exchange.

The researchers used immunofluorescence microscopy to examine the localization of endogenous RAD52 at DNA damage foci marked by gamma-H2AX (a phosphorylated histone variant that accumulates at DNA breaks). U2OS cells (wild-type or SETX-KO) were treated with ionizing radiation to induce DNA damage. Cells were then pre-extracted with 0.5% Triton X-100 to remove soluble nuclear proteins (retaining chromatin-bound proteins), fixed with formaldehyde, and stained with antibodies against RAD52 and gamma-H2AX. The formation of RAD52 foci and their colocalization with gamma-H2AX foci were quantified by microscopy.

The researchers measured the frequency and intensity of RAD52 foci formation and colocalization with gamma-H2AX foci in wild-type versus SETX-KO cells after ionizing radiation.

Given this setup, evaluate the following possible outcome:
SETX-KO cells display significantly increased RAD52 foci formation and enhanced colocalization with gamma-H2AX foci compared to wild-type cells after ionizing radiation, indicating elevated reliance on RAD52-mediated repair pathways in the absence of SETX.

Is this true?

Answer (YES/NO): YES